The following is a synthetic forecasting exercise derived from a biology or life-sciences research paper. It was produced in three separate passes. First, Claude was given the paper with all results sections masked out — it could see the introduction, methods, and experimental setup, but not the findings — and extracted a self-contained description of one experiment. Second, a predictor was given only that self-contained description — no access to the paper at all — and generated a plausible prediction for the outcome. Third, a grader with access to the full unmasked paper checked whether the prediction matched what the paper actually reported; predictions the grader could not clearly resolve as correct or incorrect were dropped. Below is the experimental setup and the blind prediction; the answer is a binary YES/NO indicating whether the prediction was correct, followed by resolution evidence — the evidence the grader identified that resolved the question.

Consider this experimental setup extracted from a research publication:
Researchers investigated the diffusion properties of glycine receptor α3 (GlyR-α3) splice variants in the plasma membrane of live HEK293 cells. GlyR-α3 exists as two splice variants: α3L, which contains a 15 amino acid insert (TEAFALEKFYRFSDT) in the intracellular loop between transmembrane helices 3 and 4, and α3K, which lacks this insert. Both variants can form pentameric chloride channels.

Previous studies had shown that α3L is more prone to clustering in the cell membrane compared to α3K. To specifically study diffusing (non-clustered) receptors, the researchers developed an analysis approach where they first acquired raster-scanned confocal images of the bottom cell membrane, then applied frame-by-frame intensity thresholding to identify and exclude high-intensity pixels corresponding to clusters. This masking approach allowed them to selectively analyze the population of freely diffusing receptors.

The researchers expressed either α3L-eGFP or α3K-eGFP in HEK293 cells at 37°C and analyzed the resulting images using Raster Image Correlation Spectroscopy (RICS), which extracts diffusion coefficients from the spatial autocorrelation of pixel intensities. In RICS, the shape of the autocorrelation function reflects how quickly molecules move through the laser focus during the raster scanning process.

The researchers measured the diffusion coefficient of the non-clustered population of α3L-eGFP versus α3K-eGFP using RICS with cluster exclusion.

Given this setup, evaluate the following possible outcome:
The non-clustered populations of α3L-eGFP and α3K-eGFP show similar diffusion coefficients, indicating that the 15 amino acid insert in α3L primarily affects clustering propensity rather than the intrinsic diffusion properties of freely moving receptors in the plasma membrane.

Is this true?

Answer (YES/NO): YES